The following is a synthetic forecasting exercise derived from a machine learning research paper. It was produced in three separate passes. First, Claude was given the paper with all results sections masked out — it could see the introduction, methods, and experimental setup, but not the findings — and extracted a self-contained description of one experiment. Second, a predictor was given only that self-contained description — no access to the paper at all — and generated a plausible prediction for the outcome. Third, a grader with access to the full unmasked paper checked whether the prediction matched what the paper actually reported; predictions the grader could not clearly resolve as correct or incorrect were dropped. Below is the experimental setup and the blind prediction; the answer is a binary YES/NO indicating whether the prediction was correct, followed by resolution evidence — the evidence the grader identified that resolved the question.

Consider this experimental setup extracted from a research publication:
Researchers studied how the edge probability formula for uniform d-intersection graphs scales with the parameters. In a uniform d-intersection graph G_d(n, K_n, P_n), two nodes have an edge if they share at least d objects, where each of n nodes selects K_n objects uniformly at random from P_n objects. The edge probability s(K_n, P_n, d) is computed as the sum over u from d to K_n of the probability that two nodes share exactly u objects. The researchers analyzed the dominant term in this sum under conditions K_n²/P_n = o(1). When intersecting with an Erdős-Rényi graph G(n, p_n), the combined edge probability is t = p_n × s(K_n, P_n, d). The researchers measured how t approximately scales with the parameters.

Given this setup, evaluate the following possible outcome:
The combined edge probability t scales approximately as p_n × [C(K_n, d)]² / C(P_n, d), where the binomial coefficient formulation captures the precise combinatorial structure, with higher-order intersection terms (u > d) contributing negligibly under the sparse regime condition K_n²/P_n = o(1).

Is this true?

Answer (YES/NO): YES